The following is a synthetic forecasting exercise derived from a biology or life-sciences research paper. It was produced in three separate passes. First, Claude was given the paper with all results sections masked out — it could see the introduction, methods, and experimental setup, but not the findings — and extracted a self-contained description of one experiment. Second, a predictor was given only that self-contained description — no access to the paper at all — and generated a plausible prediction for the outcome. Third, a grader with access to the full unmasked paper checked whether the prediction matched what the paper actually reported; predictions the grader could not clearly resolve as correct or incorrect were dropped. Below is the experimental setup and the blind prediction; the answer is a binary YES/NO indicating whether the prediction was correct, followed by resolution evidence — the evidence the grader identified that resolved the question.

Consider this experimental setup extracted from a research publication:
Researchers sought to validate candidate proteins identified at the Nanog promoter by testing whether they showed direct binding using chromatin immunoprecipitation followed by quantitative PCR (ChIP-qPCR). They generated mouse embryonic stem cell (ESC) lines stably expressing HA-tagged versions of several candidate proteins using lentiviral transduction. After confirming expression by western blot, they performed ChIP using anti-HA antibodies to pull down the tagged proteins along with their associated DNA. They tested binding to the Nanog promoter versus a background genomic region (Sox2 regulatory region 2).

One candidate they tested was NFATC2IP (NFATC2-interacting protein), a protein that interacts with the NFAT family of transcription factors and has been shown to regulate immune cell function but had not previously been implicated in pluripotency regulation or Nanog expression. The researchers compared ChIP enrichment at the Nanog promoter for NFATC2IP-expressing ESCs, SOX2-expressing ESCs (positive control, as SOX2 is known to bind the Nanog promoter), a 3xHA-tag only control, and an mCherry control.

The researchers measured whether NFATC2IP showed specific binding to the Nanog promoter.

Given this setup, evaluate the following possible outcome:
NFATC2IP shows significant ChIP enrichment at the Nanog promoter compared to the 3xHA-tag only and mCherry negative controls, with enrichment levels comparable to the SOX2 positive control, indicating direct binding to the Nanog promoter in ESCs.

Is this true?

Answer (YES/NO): NO